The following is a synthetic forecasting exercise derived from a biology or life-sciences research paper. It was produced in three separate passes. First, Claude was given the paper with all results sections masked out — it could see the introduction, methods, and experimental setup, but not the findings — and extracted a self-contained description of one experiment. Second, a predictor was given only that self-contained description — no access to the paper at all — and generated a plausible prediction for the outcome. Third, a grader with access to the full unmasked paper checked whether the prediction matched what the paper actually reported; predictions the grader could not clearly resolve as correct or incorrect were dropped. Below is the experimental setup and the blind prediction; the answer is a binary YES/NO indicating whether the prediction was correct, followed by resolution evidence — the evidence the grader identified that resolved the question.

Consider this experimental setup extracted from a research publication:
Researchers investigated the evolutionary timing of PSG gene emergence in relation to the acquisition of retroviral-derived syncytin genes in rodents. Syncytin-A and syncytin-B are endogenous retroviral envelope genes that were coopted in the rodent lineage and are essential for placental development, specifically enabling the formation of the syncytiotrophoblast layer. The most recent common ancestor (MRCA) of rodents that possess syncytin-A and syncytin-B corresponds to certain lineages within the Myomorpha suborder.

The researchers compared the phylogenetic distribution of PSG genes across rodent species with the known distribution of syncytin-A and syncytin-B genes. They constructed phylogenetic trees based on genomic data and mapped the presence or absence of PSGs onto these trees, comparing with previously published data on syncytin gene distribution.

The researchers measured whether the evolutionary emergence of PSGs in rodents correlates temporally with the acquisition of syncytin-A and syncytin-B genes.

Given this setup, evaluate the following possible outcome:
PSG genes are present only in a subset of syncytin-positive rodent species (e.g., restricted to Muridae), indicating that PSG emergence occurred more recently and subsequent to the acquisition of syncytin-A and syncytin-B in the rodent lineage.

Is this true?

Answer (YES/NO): NO